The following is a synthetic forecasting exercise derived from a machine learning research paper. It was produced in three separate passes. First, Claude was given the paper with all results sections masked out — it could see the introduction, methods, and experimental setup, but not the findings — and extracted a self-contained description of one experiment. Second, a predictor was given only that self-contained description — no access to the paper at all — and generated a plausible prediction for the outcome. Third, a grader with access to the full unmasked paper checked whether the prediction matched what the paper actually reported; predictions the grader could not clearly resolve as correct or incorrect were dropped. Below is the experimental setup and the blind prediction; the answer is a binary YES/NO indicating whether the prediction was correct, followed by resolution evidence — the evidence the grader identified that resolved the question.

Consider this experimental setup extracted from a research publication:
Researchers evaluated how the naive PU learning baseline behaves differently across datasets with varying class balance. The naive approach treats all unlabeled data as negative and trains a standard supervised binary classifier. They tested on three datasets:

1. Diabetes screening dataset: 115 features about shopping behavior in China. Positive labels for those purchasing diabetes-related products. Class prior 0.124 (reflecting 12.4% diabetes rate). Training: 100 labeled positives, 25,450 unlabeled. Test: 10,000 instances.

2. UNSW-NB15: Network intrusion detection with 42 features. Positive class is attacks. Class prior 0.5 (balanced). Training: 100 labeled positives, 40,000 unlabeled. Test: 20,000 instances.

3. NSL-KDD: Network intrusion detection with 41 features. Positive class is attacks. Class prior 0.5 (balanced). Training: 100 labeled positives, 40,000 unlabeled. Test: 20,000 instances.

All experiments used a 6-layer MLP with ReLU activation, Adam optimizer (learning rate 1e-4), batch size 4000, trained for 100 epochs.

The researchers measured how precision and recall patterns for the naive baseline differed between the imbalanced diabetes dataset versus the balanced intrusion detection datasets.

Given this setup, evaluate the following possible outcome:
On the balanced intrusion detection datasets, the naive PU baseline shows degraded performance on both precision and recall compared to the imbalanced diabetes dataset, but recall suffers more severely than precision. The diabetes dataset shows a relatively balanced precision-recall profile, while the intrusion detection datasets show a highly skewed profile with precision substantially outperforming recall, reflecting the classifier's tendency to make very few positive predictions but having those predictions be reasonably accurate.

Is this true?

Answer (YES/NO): NO